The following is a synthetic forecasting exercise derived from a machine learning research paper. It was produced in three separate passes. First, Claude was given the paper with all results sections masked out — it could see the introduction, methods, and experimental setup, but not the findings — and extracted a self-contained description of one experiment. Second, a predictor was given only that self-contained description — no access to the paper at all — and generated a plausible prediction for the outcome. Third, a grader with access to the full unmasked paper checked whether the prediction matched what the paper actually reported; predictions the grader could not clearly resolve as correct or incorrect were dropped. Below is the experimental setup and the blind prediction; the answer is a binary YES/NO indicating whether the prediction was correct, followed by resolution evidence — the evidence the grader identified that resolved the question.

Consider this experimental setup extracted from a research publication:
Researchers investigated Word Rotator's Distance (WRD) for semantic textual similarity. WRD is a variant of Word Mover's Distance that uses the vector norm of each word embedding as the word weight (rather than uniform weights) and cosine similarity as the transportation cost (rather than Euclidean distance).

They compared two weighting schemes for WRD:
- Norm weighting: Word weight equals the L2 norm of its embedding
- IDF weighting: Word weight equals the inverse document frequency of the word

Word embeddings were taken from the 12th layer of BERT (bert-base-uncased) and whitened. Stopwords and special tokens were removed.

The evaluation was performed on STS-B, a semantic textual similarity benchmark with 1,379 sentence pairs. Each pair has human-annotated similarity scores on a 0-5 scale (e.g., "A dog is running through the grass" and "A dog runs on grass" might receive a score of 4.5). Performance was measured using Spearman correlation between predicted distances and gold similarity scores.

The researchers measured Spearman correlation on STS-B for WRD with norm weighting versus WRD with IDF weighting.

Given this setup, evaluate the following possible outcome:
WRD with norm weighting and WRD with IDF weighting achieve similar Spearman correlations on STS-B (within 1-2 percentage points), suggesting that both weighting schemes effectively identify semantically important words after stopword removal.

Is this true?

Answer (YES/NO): NO